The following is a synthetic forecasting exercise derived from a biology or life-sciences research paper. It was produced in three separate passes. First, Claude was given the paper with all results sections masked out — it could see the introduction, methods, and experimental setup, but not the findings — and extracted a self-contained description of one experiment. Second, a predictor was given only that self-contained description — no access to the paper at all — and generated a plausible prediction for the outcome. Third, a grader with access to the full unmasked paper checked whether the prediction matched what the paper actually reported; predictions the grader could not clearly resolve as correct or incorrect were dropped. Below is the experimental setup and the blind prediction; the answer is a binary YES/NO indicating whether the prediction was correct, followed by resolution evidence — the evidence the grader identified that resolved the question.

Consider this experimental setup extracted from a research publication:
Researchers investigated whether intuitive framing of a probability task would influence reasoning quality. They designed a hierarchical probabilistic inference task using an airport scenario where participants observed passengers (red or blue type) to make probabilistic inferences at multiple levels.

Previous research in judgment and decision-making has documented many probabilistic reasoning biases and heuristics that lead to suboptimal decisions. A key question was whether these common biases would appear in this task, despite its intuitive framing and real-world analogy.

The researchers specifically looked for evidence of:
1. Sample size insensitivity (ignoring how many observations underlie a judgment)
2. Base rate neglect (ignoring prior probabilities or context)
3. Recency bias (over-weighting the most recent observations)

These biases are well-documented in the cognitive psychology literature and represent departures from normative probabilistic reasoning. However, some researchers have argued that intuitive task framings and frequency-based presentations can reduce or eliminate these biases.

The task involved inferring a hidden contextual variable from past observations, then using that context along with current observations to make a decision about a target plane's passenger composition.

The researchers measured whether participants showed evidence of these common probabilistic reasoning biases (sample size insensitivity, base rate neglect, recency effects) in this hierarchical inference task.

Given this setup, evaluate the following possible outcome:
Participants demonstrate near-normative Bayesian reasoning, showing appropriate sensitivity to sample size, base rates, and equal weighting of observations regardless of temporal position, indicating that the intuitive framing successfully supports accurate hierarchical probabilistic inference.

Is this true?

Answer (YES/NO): YES